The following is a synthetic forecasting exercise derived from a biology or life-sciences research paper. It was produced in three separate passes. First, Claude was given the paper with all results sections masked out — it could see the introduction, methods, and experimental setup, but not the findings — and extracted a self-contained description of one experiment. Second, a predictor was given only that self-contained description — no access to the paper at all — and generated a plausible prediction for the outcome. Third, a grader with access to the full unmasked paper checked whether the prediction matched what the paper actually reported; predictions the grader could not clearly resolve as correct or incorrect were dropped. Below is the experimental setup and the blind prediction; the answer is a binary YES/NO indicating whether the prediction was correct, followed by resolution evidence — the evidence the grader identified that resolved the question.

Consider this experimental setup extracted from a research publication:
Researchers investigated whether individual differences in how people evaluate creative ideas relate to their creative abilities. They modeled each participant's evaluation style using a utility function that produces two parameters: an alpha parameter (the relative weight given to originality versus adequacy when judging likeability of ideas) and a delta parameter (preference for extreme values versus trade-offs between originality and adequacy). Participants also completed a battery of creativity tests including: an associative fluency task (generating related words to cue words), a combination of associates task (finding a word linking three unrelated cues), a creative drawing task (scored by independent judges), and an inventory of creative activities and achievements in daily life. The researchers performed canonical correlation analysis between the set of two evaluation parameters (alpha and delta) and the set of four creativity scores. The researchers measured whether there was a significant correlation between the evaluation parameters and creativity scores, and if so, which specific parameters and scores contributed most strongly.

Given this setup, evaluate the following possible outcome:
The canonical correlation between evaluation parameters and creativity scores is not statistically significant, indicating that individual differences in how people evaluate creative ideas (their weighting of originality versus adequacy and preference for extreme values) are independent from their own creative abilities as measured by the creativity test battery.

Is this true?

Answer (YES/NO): NO